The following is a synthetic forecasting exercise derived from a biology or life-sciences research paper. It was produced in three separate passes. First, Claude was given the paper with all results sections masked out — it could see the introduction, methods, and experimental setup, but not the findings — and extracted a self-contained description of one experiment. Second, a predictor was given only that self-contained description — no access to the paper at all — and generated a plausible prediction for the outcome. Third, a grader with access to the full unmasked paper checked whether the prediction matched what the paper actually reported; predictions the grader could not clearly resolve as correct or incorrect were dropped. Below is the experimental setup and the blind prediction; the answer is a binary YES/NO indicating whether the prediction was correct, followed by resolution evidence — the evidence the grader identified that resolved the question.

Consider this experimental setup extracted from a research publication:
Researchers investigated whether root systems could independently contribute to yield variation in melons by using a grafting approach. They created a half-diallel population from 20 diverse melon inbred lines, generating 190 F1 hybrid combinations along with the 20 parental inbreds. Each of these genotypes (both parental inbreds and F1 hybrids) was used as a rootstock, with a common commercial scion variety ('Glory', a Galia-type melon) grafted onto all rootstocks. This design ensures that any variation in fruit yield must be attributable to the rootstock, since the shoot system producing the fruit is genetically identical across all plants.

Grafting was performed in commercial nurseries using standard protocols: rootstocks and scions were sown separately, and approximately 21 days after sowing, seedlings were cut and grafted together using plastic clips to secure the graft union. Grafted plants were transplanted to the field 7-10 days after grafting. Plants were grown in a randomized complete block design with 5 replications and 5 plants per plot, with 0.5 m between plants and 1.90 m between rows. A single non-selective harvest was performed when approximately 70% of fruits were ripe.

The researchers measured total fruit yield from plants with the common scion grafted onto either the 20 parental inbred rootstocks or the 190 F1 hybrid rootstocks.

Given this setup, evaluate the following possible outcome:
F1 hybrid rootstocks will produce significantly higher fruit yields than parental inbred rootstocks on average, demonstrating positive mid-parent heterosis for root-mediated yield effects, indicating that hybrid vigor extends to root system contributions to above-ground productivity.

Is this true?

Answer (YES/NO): YES